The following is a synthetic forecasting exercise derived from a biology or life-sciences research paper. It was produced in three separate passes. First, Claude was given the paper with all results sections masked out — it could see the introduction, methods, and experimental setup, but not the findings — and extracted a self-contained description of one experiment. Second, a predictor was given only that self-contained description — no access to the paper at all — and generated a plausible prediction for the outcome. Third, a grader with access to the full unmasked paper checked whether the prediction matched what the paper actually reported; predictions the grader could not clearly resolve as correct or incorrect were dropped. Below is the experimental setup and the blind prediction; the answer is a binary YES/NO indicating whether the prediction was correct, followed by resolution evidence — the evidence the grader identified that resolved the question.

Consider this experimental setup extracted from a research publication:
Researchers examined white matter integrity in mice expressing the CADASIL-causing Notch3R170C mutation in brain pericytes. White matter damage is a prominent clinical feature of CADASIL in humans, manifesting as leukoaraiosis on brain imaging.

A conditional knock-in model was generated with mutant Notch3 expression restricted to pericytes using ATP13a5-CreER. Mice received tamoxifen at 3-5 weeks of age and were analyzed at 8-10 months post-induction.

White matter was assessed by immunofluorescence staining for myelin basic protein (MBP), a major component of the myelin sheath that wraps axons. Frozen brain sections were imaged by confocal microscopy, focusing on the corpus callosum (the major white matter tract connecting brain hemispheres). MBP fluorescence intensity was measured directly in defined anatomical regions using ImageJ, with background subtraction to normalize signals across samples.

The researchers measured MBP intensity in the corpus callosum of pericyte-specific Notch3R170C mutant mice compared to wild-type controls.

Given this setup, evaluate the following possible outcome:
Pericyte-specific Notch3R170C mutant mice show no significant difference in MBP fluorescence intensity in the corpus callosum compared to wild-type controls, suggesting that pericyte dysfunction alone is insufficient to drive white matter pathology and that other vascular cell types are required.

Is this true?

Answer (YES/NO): NO